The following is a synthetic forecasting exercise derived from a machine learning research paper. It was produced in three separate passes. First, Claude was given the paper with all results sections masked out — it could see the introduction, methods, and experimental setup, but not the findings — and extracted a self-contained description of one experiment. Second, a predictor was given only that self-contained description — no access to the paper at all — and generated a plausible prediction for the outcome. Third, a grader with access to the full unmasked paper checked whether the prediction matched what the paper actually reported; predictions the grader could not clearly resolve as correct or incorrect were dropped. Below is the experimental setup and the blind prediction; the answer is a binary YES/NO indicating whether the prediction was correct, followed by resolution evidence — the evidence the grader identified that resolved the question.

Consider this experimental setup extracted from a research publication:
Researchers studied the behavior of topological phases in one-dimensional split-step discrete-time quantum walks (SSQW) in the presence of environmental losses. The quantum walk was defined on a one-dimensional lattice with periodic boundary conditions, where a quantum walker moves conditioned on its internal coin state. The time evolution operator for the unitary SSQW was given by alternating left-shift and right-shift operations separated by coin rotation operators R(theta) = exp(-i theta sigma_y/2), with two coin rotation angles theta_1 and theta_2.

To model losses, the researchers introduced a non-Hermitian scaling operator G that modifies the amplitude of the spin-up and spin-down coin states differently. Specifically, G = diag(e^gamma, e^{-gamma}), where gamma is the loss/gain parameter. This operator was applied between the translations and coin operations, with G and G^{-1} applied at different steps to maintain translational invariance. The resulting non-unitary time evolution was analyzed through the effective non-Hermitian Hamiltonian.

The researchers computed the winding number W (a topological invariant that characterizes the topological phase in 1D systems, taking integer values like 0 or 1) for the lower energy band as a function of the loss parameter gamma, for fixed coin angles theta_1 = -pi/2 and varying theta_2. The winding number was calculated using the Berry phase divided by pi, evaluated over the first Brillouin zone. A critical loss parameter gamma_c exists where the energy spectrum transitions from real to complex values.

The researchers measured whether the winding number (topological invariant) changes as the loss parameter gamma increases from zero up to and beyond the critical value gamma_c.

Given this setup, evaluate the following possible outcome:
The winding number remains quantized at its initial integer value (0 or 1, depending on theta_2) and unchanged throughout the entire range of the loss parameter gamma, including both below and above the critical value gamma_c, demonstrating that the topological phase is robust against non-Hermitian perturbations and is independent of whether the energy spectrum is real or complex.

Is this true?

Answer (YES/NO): NO